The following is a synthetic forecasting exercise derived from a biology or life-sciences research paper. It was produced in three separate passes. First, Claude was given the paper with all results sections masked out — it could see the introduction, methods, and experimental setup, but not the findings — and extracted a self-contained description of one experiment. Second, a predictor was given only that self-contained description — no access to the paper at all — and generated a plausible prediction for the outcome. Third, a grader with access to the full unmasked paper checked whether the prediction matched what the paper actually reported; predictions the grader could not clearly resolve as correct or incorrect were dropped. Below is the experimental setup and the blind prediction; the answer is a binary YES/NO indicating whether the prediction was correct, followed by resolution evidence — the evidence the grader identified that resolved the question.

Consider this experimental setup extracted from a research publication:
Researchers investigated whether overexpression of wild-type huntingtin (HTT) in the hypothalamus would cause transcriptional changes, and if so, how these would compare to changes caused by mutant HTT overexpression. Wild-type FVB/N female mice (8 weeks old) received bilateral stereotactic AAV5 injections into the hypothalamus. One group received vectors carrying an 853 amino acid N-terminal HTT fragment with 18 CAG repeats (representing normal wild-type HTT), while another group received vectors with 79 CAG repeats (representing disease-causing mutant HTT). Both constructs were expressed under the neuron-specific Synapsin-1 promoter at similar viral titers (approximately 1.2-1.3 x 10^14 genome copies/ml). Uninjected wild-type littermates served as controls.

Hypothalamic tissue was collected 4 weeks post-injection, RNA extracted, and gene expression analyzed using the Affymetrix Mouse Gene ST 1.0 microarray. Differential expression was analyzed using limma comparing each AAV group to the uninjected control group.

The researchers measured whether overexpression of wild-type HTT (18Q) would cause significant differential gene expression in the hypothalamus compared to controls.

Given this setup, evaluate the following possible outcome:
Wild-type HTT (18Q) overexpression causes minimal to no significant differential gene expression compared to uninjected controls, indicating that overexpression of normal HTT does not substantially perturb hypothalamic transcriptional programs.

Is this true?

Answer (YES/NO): NO